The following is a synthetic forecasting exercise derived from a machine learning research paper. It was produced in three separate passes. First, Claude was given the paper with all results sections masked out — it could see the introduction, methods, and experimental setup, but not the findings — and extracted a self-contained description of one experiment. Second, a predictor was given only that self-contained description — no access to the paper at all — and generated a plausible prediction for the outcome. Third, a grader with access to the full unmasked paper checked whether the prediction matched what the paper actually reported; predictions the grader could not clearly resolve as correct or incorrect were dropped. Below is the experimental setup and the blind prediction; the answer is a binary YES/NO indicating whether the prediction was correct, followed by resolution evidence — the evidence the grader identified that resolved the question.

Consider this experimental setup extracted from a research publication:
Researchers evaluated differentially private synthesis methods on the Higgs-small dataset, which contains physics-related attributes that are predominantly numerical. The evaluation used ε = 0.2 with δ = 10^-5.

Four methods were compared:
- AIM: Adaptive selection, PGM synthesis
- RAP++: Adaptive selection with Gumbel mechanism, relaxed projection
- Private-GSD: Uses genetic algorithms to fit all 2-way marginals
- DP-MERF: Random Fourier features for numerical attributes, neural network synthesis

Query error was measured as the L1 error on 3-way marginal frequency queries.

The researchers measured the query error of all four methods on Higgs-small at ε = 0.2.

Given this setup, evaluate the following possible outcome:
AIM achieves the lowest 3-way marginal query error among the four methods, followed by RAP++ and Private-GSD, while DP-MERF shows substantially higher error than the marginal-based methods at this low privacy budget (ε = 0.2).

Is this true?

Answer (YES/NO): NO